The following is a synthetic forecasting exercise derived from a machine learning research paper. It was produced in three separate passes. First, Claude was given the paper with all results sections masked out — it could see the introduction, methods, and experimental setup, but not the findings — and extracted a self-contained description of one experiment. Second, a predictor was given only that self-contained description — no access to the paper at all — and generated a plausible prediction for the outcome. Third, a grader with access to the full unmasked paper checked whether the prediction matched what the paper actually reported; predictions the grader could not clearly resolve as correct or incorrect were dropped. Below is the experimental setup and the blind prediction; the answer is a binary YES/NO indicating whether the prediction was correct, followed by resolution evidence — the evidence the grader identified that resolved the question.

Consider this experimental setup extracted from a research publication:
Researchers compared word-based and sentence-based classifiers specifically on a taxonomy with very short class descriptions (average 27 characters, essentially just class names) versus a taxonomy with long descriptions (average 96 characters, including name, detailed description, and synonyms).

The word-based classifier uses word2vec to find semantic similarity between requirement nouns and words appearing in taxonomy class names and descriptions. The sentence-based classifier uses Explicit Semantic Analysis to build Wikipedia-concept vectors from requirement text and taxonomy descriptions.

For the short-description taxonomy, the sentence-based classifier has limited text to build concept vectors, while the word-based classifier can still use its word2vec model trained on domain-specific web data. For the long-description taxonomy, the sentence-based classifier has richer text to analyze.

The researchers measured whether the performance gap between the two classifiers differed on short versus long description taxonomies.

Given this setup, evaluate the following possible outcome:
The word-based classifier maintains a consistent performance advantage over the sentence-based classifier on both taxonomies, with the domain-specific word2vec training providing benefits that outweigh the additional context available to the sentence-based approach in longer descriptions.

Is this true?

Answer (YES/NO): NO